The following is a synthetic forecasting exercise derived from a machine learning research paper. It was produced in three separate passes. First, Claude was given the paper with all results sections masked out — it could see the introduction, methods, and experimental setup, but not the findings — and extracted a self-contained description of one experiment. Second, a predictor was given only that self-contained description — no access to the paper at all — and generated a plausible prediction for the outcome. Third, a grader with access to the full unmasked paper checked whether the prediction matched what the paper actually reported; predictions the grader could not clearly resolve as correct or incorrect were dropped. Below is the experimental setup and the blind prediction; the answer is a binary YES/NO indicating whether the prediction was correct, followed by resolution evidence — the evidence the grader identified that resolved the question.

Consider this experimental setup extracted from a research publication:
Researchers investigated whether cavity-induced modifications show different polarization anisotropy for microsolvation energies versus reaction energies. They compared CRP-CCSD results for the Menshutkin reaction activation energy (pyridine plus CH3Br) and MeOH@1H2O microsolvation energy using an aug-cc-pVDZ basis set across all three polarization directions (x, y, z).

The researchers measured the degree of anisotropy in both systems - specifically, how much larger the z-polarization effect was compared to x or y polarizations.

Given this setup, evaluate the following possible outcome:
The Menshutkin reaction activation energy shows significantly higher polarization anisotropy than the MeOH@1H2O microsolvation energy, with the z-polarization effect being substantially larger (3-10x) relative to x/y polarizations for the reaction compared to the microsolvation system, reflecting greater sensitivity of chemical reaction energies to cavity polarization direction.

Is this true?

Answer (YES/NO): YES